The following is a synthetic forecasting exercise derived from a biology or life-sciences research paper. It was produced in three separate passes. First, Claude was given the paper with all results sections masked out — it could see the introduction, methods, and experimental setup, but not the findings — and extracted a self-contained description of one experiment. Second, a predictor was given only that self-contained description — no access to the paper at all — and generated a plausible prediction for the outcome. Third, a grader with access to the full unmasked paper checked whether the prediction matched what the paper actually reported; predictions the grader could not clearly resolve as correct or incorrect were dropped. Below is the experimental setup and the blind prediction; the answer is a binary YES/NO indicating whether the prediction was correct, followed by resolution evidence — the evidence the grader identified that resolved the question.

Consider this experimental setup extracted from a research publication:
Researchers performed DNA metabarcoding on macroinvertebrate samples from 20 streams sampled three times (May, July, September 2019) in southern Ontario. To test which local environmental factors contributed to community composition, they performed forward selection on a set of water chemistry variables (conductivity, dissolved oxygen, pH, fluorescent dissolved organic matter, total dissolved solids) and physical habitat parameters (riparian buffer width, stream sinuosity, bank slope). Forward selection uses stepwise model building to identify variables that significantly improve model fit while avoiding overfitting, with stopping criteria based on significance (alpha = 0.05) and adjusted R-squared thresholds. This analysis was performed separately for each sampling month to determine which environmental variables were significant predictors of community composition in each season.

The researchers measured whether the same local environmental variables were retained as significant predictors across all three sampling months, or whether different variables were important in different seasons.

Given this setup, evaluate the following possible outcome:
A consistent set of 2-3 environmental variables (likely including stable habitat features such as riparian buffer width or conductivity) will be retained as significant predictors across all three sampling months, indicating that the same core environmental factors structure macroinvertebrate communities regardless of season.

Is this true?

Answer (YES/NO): NO